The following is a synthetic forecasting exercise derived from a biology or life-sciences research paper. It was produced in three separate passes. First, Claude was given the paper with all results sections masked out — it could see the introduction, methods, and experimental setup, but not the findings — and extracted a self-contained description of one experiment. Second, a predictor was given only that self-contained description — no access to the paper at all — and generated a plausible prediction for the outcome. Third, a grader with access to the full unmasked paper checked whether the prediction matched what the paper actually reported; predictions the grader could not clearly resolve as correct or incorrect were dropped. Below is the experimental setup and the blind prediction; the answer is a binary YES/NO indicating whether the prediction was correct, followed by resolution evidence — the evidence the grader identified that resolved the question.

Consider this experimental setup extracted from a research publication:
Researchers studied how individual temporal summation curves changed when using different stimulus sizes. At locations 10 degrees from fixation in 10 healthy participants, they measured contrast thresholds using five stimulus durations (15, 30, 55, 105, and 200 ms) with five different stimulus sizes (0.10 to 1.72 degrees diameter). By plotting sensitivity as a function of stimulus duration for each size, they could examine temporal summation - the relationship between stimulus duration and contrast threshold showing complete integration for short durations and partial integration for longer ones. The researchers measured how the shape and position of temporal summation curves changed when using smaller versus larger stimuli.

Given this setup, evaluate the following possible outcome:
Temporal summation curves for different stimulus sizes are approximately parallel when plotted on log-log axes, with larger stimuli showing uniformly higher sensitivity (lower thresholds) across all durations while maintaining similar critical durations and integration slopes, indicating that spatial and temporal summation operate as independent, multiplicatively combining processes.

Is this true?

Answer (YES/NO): NO